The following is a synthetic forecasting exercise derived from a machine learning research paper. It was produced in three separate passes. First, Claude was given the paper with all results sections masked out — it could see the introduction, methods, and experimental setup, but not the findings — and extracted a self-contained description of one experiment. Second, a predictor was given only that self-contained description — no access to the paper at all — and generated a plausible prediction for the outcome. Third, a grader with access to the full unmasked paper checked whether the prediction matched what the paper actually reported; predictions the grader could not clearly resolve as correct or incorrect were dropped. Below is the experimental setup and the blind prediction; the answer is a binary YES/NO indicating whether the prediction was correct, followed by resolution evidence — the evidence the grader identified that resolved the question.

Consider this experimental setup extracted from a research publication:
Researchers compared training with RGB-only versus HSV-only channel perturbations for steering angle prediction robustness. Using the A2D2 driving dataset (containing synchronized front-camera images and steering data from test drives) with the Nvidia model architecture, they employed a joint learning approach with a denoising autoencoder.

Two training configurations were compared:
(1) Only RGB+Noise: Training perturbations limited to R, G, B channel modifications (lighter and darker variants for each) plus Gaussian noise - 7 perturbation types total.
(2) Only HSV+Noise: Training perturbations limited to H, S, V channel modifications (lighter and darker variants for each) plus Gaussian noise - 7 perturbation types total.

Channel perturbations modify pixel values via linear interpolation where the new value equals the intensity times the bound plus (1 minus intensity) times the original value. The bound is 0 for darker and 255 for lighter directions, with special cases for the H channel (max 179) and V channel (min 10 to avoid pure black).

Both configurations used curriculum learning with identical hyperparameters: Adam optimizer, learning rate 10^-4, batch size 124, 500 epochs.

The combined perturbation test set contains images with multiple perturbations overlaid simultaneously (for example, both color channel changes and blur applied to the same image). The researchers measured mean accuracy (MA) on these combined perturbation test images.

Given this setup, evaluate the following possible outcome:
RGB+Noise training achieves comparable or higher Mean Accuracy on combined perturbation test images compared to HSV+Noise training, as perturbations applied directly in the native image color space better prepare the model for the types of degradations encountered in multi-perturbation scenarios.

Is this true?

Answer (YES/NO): YES